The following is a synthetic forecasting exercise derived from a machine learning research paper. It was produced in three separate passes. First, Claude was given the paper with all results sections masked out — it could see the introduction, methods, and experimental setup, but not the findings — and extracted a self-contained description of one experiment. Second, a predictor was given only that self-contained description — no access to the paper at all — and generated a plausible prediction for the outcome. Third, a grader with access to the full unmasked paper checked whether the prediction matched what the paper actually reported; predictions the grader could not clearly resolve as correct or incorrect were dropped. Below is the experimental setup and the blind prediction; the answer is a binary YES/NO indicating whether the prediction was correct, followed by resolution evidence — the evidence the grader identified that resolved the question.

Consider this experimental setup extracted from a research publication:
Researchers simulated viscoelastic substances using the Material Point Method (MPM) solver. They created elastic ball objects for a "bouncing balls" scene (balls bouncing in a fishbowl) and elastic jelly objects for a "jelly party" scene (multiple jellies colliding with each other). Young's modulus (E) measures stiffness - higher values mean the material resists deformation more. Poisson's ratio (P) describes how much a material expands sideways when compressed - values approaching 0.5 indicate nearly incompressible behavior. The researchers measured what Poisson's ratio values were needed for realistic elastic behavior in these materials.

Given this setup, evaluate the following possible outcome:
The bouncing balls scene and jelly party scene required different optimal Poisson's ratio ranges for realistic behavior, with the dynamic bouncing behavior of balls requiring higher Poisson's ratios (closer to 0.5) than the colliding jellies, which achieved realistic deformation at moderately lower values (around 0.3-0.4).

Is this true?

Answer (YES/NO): NO